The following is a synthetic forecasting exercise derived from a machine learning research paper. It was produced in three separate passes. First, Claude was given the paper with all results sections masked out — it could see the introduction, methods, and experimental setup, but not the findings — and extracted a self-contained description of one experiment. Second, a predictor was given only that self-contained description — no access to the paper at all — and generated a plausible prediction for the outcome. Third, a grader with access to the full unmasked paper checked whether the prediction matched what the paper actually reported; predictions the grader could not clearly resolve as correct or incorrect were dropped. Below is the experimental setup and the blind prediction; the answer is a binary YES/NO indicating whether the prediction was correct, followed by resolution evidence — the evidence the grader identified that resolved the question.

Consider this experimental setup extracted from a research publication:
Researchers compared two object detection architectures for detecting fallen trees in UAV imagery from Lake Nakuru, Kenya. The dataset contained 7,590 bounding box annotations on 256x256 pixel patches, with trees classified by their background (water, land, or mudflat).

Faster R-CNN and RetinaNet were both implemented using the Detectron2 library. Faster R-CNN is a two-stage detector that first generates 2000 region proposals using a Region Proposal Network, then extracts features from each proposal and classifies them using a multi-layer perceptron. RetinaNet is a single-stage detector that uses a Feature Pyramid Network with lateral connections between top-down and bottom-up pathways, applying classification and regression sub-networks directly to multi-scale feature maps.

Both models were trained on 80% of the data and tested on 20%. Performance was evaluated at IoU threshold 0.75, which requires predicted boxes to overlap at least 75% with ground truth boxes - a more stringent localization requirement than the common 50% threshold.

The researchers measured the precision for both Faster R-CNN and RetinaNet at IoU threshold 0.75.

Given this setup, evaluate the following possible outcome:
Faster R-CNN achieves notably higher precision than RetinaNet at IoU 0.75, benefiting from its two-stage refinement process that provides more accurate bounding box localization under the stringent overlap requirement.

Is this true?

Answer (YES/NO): NO